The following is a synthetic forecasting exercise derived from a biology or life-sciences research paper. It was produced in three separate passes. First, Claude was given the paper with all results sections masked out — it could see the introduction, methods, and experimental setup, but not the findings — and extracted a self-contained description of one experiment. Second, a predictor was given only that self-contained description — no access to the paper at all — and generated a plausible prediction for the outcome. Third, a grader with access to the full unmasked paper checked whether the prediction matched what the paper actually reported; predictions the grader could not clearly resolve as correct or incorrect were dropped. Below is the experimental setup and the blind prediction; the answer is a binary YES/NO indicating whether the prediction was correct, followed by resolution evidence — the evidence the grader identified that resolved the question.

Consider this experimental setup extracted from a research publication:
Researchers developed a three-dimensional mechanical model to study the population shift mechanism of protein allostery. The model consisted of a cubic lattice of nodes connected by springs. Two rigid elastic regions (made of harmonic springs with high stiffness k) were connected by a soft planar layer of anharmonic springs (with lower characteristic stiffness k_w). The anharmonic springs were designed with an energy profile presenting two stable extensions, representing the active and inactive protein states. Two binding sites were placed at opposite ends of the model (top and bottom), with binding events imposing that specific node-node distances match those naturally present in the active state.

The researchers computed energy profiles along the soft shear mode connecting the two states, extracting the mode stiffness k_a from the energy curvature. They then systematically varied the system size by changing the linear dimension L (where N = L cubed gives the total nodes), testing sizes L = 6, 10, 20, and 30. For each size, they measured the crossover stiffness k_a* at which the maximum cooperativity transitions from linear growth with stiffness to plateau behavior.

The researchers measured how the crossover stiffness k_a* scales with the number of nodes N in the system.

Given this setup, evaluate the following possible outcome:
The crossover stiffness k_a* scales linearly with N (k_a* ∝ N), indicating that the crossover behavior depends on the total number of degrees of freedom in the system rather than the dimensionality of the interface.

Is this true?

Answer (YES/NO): NO